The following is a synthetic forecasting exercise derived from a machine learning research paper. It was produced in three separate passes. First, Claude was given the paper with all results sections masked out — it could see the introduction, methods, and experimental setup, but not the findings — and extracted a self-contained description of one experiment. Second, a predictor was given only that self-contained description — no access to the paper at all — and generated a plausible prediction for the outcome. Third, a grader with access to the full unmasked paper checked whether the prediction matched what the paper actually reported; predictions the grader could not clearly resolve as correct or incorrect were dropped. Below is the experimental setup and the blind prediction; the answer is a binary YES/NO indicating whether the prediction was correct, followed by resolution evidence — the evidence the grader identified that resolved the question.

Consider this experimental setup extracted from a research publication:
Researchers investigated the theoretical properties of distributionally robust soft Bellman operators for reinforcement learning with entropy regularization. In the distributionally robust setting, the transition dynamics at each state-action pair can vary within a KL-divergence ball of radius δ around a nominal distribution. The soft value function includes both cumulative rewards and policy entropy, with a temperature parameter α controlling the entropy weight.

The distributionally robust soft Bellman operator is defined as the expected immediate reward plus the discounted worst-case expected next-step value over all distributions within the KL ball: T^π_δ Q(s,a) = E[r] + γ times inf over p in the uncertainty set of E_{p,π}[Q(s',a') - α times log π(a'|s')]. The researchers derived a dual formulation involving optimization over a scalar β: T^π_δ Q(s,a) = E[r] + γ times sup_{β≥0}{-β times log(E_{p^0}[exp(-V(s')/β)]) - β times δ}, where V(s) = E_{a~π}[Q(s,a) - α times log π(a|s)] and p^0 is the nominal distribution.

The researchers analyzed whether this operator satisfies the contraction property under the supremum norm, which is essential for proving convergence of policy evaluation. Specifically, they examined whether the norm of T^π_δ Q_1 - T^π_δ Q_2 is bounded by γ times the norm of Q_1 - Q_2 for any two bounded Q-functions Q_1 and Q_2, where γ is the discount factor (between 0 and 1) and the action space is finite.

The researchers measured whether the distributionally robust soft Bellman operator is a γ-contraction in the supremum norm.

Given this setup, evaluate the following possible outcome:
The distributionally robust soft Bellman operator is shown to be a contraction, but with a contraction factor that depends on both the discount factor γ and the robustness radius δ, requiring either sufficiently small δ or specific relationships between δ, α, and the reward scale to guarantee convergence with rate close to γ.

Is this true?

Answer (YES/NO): NO